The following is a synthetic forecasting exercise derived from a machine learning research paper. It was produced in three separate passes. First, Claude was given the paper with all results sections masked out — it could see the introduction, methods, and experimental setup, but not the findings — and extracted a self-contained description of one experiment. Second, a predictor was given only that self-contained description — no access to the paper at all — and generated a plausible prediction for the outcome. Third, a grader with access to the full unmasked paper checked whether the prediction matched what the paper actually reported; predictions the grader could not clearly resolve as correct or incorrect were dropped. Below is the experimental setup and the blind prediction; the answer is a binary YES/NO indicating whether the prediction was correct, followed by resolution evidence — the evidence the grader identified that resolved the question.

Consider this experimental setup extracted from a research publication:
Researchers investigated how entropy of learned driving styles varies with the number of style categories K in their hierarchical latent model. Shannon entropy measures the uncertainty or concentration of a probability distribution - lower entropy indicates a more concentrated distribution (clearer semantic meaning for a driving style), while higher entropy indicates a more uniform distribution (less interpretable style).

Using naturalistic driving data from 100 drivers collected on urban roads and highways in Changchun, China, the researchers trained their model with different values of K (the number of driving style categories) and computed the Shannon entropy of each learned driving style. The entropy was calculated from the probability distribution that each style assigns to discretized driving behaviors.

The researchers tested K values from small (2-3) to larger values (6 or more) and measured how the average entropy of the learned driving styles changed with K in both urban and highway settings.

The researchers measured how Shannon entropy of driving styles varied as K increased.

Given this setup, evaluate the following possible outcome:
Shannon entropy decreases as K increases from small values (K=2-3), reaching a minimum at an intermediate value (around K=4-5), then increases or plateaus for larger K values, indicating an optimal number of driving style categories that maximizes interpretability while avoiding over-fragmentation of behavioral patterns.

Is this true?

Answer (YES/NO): NO